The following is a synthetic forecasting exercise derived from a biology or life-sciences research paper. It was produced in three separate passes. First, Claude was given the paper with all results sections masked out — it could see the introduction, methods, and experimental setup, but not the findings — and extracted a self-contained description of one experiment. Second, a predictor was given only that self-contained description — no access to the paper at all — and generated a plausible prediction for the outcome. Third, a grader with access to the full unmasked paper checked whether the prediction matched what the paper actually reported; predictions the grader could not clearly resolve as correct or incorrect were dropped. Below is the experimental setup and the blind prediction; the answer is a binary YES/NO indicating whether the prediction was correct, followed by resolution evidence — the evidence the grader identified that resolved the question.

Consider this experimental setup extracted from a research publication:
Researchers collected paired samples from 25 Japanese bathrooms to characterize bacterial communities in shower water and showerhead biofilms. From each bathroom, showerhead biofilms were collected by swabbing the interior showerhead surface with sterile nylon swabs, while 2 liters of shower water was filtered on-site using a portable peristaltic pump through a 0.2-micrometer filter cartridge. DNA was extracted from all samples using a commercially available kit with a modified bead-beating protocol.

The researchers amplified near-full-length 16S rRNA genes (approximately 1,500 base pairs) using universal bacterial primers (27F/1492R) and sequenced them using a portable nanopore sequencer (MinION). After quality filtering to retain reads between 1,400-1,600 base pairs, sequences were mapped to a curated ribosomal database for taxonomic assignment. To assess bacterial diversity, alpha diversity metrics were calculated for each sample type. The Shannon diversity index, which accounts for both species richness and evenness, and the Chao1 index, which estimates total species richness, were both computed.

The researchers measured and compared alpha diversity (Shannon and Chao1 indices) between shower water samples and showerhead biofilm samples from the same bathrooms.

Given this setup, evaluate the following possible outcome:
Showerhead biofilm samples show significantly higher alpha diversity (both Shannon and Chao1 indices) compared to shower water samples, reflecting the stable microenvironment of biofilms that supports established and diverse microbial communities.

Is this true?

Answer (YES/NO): NO